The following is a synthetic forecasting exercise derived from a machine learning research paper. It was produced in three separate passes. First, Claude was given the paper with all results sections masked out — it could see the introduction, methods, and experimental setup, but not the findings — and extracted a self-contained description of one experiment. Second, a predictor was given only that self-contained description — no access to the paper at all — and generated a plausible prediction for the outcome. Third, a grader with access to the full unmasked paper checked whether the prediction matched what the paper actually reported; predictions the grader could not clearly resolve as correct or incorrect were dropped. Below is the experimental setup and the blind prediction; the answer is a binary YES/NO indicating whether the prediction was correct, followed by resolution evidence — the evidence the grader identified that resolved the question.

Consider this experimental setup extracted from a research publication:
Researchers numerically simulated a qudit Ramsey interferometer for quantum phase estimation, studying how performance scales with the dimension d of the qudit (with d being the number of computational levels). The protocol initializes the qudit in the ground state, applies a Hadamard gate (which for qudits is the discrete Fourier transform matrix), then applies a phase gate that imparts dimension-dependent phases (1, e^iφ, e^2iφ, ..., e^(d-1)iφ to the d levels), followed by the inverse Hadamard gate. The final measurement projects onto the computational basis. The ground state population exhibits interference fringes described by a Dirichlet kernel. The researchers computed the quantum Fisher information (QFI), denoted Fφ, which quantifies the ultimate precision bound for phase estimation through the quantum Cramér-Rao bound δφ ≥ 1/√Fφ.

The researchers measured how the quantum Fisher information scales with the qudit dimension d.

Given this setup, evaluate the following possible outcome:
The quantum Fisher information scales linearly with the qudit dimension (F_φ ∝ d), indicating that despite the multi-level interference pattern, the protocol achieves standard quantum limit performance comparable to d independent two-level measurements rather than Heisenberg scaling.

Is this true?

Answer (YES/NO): NO